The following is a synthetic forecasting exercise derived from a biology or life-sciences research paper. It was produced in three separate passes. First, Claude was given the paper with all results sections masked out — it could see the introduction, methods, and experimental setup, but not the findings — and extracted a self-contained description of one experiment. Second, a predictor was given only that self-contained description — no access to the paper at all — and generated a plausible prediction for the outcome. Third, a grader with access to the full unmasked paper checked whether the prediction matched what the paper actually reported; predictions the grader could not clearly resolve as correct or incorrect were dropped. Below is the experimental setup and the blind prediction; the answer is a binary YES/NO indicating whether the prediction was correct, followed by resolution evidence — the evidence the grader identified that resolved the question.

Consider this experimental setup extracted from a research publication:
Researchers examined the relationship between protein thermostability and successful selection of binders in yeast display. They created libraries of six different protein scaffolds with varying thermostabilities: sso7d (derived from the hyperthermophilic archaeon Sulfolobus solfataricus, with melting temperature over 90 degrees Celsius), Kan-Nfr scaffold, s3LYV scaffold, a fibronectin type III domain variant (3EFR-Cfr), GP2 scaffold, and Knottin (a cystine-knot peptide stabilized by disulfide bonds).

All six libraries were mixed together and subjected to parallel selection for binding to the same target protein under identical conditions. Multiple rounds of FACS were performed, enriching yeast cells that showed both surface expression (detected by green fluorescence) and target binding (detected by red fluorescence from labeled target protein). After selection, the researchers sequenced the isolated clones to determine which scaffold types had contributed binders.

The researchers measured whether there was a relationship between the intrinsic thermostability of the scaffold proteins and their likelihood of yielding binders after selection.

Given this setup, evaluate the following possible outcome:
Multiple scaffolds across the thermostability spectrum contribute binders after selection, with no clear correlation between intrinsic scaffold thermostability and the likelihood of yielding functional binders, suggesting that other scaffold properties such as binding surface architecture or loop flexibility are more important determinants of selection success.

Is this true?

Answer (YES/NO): YES